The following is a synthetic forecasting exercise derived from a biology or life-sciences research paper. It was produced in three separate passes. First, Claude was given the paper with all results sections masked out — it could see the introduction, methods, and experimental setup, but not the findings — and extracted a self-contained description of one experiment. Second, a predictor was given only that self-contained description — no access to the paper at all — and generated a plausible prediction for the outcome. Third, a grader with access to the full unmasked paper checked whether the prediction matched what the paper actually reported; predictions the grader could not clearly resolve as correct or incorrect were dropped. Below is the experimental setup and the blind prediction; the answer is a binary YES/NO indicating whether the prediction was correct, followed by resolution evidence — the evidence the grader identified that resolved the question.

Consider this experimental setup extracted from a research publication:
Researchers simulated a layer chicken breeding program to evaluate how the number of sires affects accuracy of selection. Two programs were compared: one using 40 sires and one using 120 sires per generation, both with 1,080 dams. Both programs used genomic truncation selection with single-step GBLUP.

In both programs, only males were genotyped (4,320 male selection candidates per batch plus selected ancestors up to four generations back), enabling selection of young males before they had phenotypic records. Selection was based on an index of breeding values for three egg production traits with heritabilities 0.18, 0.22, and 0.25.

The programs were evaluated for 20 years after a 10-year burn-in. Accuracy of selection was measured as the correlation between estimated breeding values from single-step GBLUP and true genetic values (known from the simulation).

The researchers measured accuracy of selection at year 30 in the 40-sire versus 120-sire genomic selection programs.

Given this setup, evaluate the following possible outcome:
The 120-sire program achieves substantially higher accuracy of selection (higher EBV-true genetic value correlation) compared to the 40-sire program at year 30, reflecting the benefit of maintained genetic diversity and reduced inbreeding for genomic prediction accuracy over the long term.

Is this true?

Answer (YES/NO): NO